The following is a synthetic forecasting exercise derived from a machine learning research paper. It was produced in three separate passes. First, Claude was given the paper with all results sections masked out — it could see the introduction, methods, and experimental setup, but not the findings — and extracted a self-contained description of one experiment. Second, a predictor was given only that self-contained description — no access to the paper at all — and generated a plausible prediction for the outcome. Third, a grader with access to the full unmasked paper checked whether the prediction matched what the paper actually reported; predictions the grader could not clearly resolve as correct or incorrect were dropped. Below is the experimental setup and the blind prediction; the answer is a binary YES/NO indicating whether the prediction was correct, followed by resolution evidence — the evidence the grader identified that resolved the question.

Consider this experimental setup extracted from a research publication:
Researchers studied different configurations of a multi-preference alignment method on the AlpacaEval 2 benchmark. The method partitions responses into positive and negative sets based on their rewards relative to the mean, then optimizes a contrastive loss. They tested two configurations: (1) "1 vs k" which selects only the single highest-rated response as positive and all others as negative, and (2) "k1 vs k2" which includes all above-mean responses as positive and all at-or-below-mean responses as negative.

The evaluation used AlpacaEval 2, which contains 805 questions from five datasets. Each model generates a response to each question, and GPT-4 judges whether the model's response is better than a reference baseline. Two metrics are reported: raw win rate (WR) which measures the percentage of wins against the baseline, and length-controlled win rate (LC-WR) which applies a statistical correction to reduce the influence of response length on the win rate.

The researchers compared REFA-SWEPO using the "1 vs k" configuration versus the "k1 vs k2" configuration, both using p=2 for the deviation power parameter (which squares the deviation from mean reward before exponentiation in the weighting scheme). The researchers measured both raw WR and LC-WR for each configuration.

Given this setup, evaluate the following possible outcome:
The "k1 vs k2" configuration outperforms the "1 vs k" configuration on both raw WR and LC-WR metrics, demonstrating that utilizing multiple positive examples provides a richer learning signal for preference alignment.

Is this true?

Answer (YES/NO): NO